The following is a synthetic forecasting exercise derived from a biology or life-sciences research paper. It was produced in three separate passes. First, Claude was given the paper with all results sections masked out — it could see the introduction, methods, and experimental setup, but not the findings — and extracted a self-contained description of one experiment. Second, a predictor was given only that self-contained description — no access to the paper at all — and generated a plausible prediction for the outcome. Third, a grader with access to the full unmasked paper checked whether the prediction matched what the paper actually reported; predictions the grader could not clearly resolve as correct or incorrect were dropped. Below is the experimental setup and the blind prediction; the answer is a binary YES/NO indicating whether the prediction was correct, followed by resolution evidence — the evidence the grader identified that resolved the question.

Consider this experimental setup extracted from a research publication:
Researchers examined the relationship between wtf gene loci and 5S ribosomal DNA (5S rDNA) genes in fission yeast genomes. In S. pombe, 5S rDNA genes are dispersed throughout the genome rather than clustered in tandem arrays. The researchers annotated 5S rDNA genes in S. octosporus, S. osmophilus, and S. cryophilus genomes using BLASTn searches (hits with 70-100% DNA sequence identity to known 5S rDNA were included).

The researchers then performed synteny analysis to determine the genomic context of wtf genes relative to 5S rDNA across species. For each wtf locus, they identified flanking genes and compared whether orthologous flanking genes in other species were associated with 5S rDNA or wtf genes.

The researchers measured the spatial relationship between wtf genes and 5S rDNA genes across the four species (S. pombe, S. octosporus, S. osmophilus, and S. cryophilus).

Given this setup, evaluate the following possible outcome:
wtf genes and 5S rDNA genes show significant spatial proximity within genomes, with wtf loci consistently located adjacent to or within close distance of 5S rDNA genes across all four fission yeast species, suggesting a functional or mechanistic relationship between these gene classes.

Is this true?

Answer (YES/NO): NO